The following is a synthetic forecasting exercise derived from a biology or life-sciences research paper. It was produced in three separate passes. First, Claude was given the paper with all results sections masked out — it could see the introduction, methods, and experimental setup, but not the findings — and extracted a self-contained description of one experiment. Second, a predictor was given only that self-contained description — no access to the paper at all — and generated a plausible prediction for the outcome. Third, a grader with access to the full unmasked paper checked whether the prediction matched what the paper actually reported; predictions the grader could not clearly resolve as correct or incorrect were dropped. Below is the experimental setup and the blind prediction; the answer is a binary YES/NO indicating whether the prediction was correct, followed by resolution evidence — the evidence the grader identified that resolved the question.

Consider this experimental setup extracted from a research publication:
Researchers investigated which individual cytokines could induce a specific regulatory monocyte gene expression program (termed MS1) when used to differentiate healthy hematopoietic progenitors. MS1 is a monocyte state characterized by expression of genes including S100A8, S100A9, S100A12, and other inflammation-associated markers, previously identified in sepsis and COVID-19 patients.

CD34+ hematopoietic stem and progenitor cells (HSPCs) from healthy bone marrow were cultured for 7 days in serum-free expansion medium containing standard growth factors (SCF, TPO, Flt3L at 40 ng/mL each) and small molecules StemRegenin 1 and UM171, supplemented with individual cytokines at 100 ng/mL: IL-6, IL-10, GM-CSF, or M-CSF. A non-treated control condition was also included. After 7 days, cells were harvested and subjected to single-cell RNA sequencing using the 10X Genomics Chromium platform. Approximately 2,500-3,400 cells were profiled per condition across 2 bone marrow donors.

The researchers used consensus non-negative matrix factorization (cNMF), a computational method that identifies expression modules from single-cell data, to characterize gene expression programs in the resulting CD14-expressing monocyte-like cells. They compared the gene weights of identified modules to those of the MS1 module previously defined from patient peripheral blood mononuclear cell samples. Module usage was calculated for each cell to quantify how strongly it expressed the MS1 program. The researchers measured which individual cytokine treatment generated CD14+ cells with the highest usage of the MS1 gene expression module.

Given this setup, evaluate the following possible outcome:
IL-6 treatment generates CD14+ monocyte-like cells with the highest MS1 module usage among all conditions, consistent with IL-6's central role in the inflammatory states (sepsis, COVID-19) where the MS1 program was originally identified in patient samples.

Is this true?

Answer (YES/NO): NO